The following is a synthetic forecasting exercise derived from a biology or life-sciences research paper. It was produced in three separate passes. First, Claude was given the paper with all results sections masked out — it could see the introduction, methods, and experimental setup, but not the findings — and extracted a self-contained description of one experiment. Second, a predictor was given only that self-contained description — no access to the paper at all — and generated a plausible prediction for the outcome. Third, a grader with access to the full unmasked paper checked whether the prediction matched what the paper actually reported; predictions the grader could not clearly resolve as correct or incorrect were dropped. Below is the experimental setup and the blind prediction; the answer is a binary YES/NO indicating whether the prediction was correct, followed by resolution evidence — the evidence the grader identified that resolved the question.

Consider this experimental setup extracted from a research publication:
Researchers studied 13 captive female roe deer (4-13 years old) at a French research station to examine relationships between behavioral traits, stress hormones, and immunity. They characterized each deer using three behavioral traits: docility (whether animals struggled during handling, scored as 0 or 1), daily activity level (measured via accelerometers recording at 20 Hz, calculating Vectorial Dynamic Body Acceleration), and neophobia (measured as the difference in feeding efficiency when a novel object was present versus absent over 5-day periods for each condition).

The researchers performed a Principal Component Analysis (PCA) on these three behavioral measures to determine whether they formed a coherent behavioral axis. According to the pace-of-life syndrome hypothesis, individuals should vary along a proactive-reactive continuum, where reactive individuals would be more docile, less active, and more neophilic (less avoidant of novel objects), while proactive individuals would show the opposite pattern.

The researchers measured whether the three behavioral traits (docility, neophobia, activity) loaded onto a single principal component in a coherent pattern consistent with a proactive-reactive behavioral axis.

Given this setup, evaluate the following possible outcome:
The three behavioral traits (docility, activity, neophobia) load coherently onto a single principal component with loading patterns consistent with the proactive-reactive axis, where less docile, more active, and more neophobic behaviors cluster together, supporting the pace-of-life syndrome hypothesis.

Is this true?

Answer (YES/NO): YES